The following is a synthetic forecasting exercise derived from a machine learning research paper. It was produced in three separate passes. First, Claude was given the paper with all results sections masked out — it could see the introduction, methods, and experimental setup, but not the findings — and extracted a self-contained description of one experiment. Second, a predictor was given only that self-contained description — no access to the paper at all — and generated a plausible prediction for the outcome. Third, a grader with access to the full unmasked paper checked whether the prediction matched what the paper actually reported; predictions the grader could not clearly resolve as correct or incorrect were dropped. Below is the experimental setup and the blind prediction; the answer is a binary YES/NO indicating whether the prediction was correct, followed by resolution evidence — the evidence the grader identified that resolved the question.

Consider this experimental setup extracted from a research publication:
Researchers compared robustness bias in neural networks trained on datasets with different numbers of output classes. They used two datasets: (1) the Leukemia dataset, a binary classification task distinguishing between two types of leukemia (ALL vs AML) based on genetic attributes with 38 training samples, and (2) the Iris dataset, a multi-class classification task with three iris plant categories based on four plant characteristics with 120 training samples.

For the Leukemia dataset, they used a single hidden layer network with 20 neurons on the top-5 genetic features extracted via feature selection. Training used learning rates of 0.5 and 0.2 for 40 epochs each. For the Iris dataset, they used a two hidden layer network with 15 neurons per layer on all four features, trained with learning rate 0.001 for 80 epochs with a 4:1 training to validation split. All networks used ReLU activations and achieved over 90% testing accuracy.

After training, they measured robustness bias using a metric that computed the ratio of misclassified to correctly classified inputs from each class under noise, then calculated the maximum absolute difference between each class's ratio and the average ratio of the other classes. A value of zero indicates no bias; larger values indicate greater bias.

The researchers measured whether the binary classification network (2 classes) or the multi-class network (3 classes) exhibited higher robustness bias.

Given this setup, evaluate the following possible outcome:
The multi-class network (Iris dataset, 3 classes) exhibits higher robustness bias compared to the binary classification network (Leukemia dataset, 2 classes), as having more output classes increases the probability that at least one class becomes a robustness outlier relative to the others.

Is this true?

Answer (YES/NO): YES